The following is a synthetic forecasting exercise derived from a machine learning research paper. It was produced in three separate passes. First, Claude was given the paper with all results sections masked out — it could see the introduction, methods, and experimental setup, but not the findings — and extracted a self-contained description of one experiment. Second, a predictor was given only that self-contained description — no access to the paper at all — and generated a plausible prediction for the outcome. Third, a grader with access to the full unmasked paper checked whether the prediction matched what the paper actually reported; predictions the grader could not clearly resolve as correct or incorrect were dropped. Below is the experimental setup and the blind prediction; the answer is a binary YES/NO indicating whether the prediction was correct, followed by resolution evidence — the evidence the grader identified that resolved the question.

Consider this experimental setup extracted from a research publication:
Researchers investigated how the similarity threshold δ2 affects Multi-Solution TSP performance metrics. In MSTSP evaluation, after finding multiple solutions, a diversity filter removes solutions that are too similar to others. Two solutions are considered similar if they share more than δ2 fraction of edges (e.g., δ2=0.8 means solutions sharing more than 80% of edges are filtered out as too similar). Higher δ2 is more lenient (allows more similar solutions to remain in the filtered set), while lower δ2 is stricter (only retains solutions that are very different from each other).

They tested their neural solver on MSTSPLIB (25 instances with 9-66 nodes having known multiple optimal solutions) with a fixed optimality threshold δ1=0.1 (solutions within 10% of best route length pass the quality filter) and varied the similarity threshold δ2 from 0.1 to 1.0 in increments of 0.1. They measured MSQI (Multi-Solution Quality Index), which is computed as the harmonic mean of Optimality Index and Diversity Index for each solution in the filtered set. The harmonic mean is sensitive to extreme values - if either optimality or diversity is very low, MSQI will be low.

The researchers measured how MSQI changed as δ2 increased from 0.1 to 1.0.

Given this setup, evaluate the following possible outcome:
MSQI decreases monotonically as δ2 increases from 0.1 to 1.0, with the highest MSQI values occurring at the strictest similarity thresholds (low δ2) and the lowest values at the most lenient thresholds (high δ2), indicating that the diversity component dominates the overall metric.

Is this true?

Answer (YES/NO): NO